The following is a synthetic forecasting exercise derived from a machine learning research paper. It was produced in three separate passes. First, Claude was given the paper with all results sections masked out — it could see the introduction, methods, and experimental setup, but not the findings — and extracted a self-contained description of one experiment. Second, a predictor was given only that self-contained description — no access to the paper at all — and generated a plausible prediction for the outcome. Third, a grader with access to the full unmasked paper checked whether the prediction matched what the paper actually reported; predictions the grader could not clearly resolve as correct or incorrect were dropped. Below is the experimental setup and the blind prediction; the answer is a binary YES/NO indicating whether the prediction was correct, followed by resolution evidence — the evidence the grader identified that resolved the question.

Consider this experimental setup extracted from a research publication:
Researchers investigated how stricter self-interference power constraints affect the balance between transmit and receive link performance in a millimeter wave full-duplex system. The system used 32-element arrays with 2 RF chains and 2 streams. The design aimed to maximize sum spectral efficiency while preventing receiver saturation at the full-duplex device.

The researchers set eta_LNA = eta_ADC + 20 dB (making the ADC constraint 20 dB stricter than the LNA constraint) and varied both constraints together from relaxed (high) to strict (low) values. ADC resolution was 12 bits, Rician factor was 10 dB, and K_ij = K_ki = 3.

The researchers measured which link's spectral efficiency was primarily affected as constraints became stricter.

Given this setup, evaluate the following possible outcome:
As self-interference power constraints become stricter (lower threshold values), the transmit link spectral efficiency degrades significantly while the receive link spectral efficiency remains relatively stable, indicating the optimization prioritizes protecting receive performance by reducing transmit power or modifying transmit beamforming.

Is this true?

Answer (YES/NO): YES